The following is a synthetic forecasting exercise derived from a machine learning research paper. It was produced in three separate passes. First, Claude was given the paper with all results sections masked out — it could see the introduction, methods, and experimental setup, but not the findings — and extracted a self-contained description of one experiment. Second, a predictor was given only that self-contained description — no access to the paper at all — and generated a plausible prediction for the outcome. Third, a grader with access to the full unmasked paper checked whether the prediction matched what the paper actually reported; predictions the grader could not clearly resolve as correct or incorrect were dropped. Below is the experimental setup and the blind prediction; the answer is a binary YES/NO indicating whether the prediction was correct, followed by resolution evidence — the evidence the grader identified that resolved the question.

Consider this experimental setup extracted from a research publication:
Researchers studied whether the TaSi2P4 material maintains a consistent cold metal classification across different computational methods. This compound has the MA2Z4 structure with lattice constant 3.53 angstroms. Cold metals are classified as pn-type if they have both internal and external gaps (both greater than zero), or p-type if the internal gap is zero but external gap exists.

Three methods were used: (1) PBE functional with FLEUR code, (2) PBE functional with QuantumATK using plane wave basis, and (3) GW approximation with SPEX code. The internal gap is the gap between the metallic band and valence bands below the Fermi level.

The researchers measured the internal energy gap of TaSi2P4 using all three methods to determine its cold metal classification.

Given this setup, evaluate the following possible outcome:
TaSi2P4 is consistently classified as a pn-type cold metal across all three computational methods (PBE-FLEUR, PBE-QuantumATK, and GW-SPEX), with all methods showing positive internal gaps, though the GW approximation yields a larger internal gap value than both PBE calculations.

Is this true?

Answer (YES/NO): NO